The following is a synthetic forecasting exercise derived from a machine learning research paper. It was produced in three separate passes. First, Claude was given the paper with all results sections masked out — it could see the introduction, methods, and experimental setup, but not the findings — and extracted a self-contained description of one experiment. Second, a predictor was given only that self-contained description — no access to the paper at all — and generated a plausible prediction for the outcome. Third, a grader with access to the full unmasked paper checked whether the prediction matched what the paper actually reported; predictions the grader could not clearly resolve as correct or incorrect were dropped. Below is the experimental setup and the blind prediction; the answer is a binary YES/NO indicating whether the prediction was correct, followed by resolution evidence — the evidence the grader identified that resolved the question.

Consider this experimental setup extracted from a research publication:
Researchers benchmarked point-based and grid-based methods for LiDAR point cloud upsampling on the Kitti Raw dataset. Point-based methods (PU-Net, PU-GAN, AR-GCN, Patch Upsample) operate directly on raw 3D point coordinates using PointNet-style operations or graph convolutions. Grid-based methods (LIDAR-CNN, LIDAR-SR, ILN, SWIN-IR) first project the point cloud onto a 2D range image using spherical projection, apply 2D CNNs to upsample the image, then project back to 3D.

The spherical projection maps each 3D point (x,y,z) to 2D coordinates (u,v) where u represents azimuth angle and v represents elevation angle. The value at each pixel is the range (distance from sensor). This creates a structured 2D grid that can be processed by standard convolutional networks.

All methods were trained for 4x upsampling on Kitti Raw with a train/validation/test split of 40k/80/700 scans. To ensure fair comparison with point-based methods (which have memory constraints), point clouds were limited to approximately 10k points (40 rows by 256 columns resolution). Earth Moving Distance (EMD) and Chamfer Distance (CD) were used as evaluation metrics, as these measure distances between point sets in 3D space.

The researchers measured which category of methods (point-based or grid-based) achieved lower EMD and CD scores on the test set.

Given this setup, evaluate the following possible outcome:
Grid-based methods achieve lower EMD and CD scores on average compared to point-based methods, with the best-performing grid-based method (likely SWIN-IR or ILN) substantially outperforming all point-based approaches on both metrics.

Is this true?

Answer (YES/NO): YES